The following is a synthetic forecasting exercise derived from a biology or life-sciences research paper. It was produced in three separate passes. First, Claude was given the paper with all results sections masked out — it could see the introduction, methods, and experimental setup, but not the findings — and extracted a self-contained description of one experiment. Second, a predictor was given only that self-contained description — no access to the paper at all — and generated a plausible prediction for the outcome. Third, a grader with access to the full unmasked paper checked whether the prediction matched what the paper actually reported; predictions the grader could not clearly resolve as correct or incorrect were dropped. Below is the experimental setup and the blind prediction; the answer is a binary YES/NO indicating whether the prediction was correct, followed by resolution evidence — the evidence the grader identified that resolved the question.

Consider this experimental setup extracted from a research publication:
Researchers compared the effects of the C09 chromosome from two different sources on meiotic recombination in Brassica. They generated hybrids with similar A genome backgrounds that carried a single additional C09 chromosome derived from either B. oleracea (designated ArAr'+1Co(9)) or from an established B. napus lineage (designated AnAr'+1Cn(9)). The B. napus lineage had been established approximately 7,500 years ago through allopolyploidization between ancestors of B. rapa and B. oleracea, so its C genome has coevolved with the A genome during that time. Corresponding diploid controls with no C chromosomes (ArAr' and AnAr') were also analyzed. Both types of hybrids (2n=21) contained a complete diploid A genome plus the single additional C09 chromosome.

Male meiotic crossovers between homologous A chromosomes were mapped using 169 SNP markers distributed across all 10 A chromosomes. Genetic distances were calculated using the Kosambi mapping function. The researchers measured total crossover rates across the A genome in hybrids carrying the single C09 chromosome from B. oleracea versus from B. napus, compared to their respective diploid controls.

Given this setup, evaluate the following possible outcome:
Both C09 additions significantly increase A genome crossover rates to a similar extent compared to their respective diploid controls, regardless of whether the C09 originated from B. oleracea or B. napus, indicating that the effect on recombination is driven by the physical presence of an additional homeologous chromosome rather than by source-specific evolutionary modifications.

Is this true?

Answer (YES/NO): NO